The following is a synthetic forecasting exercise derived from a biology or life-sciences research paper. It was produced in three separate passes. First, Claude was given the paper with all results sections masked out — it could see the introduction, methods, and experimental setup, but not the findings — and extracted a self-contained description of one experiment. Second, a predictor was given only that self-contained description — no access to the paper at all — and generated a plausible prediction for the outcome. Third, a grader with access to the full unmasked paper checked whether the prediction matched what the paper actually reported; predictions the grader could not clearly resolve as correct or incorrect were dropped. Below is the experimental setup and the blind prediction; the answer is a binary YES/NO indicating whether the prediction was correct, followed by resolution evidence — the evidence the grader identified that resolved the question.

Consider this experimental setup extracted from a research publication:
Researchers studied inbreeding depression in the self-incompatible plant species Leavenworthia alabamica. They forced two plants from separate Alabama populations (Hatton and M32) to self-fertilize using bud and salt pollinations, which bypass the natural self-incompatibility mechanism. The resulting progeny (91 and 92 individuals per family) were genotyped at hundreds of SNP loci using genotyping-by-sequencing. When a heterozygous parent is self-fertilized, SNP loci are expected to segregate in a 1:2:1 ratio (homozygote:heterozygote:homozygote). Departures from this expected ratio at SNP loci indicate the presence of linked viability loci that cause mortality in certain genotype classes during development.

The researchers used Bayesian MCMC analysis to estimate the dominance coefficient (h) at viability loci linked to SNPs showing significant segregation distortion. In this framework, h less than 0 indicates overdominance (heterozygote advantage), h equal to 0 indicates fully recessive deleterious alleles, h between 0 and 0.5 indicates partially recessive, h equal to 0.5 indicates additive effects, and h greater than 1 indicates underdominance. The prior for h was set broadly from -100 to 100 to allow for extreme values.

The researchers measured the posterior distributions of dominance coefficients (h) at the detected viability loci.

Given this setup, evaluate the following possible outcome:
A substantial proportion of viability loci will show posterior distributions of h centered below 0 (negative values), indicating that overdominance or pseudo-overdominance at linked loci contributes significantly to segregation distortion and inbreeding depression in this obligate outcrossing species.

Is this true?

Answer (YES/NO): YES